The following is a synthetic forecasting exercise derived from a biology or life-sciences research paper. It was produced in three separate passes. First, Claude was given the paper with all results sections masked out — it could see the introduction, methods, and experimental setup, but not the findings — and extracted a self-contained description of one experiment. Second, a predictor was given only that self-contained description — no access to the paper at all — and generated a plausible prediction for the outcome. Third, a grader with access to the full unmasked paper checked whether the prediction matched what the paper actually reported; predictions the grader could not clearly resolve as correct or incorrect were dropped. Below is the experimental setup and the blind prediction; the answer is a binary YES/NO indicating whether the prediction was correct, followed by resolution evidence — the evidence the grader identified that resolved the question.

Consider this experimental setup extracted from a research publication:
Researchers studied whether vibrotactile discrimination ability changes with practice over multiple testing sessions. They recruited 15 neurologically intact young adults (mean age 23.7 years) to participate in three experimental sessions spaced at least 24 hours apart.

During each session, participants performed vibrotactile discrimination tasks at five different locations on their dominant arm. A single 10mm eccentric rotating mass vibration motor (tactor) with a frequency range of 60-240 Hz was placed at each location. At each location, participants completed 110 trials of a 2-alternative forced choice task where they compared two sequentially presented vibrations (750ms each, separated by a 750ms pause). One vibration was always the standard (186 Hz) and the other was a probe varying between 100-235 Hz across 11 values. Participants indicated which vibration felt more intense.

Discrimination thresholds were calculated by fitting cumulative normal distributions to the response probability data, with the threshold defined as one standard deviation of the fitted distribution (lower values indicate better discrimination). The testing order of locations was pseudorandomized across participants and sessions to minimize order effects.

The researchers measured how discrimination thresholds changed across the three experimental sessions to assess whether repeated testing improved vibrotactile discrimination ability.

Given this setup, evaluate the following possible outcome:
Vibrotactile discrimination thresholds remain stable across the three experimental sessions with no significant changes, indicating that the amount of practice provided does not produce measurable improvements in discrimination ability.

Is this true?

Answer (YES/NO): YES